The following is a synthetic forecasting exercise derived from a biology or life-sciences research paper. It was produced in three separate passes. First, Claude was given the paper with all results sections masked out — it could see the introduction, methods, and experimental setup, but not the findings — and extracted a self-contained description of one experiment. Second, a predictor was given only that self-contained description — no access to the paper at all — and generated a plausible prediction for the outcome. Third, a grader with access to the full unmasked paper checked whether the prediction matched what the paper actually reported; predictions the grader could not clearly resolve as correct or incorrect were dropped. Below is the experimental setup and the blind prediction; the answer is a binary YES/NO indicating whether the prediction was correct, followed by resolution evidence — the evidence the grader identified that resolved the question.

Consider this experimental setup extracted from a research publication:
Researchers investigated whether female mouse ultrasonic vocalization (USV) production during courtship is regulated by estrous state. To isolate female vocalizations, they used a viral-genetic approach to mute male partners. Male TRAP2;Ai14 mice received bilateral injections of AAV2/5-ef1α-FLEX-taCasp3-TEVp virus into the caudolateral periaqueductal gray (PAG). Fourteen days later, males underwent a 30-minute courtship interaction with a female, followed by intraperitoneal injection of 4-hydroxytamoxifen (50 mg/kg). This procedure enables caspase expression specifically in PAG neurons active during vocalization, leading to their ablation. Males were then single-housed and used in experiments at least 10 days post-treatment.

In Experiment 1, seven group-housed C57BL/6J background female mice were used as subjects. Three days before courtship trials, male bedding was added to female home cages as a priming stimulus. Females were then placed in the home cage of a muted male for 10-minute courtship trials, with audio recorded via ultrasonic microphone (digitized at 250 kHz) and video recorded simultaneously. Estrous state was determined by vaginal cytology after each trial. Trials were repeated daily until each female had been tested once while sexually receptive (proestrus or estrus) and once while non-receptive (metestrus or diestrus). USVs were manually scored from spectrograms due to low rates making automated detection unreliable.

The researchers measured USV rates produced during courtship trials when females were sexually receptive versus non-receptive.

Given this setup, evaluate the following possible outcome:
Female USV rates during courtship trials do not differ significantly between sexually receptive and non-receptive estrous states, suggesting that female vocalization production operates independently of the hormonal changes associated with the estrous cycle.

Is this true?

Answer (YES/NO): YES